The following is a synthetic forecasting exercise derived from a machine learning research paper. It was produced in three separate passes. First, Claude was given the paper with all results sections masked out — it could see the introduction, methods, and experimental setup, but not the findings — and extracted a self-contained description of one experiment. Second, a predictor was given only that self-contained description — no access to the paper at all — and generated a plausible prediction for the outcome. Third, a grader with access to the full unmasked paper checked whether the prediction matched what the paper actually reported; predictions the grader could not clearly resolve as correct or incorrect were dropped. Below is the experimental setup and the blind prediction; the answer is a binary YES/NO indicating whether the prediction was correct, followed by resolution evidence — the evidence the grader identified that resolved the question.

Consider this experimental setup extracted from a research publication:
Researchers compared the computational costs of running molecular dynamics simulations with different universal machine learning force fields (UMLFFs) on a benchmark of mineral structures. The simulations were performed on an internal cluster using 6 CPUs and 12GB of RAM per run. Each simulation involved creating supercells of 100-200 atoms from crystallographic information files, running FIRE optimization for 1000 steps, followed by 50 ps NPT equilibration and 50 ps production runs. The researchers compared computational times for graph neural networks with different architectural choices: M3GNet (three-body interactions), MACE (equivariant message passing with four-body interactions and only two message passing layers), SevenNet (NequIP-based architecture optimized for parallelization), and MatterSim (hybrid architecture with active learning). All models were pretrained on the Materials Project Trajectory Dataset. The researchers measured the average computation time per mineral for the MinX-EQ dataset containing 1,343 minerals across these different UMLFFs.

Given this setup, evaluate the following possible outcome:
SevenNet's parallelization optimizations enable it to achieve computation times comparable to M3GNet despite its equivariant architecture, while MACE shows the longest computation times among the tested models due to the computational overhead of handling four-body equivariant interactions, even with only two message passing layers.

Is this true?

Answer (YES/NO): NO